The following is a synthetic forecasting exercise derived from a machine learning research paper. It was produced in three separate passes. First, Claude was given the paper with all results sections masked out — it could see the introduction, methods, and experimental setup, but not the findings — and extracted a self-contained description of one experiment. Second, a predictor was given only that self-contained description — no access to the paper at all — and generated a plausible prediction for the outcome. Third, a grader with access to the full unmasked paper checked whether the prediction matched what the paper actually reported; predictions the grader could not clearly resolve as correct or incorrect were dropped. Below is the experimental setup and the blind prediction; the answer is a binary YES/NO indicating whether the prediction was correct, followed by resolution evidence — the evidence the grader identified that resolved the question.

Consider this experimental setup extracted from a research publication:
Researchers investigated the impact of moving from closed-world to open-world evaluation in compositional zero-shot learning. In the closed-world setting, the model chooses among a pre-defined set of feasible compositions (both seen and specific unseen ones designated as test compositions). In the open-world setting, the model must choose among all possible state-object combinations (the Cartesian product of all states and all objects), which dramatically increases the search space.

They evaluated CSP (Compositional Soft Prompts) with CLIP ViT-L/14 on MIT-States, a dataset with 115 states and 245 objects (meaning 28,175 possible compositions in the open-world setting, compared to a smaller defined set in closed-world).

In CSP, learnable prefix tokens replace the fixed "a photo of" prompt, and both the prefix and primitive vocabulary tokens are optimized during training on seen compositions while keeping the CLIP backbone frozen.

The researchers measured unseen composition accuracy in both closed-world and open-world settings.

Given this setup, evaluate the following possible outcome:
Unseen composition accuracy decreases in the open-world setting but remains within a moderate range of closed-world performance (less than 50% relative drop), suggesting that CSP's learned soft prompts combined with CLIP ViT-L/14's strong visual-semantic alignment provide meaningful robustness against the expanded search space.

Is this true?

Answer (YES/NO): NO